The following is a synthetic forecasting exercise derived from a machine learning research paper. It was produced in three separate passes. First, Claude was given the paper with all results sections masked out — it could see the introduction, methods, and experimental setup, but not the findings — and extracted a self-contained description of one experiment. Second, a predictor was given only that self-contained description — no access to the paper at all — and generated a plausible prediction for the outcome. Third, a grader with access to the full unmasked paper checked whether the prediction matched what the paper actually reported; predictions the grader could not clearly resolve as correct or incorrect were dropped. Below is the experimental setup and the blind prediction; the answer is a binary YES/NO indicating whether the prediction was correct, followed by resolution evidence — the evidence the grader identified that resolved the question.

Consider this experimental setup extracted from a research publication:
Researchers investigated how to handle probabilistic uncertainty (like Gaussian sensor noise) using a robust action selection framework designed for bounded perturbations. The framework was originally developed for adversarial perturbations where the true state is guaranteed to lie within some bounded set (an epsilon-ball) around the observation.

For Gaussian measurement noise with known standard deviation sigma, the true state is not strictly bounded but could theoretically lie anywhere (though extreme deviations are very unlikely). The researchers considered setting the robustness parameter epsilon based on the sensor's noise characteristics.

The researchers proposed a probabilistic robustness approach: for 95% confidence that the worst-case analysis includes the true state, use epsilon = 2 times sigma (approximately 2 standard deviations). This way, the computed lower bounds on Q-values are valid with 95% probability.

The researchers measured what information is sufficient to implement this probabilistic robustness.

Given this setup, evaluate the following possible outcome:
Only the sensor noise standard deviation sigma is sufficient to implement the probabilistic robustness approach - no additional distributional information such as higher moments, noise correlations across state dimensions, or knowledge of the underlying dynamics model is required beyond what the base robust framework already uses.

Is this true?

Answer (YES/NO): YES